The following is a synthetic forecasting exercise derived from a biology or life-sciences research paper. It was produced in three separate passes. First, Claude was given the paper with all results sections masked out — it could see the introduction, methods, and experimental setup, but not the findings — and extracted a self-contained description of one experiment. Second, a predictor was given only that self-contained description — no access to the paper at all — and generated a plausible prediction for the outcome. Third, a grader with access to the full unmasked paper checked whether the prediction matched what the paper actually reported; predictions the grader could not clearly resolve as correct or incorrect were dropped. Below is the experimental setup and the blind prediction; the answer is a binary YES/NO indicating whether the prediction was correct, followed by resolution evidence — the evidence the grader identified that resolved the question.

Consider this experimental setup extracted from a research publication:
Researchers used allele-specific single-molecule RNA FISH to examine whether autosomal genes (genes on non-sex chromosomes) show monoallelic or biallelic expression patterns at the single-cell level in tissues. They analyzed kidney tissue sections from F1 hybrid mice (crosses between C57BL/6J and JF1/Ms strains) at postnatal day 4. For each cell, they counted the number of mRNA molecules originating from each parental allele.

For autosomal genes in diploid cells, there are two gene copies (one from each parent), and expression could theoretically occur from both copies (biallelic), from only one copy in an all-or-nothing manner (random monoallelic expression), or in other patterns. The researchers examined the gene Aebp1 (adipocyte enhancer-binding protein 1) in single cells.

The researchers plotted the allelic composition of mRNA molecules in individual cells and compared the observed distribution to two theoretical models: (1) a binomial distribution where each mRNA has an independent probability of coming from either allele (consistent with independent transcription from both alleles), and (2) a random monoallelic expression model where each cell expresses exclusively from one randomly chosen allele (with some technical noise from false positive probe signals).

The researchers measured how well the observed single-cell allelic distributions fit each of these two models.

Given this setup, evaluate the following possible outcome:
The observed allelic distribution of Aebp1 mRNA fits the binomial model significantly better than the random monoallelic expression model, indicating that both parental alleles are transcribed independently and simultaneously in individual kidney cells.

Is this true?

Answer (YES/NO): NO